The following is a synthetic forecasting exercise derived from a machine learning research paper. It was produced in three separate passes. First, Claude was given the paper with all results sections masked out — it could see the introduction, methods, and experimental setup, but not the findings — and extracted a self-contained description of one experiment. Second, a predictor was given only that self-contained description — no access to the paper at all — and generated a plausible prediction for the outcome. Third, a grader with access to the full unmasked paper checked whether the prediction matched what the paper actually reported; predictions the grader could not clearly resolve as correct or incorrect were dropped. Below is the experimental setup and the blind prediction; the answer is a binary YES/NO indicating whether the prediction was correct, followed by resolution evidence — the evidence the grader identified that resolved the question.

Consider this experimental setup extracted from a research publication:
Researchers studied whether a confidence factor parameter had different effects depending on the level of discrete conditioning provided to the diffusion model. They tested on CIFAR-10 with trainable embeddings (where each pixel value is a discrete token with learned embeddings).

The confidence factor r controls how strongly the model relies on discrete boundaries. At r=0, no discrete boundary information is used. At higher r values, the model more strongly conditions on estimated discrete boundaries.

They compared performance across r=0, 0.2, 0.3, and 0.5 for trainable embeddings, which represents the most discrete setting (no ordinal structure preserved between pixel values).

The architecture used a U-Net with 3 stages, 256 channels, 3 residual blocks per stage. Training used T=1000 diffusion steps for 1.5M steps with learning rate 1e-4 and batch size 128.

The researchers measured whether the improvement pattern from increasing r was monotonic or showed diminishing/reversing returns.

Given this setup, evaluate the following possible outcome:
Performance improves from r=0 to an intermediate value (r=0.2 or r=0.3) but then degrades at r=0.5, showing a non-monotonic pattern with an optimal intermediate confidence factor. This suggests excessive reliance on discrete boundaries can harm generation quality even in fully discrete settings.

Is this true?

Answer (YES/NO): NO